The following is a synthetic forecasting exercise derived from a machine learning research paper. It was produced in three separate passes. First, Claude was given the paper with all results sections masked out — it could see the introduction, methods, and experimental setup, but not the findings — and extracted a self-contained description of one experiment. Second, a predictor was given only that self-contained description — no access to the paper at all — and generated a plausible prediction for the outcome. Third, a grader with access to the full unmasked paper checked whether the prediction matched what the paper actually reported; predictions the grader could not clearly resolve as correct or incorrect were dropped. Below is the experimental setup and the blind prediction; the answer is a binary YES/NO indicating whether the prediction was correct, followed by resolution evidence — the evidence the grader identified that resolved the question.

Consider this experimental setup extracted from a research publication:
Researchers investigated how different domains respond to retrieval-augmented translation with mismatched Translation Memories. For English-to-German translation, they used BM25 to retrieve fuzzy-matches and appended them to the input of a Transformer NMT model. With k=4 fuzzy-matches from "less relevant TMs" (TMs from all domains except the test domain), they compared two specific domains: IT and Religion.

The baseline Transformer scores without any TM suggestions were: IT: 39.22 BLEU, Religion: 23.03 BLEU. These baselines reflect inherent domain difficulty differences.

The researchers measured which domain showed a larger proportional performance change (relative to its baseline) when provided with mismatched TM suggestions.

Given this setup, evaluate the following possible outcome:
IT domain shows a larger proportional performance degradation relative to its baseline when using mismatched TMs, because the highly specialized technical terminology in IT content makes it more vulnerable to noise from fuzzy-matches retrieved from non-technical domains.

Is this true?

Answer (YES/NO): NO